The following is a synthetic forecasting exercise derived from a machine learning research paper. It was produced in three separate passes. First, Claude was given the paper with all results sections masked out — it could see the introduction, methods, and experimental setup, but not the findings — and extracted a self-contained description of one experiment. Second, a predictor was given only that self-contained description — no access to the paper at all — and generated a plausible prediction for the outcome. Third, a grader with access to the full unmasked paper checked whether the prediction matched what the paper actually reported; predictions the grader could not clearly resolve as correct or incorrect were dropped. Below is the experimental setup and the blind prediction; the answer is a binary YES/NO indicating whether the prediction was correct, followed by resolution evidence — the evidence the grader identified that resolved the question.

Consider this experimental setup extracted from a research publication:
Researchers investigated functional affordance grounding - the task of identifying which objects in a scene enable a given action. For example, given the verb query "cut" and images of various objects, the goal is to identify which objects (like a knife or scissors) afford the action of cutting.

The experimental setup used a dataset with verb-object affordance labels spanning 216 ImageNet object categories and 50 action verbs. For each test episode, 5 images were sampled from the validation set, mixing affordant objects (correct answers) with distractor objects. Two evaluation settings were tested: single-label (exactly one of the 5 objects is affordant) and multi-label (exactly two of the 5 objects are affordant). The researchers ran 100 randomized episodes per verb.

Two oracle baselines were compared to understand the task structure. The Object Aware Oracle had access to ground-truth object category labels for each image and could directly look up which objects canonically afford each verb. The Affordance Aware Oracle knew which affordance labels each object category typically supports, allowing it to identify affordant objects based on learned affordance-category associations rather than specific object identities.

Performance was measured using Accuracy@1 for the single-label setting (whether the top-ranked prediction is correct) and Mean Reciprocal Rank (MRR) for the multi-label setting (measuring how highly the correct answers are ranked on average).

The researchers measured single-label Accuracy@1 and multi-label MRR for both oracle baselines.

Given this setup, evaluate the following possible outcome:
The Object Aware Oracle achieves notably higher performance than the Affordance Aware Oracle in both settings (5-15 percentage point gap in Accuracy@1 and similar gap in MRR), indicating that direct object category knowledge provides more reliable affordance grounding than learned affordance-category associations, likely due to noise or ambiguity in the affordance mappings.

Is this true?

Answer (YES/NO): NO